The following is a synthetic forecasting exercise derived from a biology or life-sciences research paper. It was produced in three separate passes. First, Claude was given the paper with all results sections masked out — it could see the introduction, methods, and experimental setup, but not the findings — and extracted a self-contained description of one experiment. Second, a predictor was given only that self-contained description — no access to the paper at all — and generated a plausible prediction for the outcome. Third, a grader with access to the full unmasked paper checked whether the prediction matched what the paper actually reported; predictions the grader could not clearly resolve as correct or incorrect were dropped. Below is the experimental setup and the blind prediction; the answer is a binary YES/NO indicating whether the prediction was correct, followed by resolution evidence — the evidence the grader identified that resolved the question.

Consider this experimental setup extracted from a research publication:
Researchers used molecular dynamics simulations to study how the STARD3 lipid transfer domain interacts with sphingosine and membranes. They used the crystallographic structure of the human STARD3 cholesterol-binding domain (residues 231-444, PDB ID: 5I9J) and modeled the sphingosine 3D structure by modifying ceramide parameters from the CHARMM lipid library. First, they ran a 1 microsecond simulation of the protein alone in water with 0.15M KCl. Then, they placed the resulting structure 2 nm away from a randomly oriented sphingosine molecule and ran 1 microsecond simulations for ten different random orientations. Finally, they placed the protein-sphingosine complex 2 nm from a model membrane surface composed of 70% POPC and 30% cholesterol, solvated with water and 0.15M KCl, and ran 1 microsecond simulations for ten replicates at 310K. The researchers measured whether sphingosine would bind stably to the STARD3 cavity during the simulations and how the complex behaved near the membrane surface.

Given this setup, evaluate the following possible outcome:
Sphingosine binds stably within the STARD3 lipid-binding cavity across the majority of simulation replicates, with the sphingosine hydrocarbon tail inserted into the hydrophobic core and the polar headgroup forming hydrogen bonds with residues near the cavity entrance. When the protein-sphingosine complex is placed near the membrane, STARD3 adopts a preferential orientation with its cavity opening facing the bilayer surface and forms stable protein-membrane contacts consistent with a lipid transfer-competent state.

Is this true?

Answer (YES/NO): NO